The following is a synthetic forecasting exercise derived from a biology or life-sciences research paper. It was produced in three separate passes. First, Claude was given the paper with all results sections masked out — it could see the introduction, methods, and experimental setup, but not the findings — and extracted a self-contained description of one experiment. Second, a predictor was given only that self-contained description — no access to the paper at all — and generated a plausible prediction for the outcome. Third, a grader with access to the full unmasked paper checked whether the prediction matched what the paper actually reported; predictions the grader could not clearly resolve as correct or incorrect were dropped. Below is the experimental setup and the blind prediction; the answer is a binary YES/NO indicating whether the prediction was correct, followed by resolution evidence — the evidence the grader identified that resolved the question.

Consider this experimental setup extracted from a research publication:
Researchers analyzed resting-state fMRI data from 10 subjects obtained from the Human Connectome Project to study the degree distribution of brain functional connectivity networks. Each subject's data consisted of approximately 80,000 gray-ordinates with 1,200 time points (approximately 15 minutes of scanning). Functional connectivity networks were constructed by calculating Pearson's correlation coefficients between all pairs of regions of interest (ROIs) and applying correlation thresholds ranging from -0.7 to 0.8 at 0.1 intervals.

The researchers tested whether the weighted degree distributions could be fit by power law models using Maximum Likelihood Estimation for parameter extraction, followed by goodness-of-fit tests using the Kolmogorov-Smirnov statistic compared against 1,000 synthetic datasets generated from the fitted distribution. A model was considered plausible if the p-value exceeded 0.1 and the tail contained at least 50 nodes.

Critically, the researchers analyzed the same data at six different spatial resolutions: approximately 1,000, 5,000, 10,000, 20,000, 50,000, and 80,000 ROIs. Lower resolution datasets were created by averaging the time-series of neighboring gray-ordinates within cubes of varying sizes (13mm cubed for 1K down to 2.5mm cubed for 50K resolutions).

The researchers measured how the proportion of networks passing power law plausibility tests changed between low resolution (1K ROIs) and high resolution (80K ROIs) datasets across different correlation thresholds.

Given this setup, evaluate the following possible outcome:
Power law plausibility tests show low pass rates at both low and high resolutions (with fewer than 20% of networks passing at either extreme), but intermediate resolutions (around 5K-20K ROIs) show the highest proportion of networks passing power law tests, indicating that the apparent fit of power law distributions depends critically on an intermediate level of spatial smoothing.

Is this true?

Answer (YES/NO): NO